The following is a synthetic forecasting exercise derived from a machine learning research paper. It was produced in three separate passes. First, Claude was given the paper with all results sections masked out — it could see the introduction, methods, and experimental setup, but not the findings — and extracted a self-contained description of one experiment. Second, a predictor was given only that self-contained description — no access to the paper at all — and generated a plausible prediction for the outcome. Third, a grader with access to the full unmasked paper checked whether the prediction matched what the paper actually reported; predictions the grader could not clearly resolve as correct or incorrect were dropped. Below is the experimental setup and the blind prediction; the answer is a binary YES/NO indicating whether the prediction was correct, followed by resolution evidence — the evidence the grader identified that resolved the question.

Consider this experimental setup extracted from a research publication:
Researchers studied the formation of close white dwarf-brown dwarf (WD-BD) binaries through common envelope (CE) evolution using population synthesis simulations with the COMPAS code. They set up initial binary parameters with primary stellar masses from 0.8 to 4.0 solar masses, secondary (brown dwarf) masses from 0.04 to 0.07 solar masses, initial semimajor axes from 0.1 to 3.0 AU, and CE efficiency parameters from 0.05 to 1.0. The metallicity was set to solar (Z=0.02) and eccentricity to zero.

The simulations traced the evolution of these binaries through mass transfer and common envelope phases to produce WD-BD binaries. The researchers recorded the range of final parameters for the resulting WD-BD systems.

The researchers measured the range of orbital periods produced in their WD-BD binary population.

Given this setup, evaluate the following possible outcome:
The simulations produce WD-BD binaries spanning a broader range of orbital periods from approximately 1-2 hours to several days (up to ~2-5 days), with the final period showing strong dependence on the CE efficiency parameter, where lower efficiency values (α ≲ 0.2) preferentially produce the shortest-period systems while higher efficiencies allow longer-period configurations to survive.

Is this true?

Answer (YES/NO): NO